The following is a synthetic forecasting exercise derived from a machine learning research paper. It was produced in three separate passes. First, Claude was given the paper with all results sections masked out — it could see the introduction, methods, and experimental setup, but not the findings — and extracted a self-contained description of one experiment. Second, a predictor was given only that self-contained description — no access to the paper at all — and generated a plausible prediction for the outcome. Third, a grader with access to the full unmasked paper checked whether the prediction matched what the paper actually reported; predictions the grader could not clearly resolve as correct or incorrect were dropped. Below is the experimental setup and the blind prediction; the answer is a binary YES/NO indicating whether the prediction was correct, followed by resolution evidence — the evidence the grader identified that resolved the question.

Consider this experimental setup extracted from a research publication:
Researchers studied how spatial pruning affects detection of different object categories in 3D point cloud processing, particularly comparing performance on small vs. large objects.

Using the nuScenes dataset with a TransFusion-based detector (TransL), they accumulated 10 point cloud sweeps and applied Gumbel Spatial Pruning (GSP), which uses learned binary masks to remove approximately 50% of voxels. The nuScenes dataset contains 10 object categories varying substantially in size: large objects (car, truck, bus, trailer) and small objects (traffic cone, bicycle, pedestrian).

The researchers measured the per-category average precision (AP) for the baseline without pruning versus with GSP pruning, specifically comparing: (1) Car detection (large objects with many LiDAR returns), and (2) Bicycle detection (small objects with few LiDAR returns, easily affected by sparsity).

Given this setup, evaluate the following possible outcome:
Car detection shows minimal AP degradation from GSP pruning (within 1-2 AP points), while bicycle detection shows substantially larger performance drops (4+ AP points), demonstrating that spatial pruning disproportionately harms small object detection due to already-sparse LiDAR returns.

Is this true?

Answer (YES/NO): NO